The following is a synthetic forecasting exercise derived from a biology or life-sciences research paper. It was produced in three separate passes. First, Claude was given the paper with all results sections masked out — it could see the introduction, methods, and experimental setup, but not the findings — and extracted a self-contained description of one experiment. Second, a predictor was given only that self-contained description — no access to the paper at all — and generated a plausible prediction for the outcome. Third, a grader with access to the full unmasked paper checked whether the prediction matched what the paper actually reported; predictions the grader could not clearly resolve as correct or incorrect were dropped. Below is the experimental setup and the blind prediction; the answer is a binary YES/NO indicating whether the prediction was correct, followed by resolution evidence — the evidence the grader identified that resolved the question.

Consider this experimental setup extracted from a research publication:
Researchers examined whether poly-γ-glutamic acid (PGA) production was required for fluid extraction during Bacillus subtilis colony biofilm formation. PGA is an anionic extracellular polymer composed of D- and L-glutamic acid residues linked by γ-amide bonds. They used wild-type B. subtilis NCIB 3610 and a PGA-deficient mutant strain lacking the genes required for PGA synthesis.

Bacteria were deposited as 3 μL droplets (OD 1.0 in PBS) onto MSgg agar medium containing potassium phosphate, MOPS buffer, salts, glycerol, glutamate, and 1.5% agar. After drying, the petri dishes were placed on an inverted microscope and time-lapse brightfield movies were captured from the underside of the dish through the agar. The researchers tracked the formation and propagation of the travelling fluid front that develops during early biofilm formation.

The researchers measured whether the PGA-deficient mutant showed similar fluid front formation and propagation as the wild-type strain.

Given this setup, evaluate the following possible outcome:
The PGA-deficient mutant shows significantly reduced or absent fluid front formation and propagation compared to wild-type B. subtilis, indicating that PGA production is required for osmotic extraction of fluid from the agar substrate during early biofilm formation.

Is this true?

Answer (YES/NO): YES